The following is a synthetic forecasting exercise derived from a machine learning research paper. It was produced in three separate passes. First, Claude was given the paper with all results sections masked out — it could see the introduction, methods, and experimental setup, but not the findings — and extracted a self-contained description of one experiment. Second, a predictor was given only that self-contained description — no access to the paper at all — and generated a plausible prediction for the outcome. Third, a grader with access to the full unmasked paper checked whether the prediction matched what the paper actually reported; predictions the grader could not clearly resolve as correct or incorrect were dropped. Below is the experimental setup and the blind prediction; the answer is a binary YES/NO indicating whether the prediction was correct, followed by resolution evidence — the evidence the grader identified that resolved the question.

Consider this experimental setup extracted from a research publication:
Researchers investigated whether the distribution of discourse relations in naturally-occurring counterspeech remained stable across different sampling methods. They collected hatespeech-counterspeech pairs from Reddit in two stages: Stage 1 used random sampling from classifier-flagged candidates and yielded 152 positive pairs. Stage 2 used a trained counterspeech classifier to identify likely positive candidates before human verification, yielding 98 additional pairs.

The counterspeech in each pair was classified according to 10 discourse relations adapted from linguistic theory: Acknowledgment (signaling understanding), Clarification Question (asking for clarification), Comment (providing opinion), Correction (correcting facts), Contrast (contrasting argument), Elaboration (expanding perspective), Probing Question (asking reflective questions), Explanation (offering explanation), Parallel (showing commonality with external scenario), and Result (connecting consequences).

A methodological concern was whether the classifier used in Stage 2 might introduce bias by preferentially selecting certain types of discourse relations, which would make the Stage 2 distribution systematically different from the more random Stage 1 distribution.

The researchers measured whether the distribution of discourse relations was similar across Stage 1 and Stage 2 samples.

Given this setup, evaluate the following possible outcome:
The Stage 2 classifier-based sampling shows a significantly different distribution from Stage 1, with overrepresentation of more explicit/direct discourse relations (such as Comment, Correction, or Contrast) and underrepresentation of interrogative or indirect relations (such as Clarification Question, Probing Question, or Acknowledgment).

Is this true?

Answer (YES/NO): NO